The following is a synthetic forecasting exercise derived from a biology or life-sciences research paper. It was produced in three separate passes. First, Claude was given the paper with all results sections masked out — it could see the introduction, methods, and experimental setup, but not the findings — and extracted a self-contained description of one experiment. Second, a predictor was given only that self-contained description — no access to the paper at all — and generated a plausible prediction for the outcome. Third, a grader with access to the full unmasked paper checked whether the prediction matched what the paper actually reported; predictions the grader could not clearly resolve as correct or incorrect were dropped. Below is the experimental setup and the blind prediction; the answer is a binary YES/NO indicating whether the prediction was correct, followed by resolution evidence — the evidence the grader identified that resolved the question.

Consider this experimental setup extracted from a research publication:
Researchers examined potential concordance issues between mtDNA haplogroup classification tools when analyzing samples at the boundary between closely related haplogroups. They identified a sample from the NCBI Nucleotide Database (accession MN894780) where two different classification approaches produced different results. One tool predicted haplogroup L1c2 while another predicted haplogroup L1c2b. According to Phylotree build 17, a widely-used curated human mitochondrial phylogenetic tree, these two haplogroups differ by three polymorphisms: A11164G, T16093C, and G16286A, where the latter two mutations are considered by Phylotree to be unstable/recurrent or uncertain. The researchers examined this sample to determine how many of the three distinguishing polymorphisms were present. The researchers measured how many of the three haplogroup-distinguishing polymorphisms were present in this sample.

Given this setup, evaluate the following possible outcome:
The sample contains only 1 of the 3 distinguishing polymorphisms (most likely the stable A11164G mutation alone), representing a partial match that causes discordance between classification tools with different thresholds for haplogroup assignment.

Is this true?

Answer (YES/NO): YES